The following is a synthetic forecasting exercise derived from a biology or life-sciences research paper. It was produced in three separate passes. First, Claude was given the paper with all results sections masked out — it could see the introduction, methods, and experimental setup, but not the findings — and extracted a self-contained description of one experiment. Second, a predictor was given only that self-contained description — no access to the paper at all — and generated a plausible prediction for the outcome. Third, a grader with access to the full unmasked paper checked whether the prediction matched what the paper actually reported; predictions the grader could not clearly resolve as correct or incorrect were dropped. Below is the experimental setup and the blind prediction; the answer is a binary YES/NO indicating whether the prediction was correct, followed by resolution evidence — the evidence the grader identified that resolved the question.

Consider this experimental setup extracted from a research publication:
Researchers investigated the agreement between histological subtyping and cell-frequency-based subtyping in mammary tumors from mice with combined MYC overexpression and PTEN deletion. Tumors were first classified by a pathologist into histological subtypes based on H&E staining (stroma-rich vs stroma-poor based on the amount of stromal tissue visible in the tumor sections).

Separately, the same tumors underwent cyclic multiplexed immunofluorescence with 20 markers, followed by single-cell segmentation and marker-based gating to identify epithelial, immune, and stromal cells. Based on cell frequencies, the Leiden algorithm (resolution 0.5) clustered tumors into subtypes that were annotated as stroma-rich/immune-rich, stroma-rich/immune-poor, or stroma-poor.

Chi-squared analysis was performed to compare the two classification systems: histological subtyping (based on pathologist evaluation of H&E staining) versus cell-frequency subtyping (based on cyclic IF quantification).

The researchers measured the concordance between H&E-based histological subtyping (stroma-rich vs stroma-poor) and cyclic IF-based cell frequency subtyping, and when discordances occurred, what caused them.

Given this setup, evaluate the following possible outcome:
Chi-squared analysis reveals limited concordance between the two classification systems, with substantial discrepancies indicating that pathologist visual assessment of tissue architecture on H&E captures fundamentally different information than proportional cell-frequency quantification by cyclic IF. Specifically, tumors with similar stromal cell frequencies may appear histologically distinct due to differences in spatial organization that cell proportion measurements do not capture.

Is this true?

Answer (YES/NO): NO